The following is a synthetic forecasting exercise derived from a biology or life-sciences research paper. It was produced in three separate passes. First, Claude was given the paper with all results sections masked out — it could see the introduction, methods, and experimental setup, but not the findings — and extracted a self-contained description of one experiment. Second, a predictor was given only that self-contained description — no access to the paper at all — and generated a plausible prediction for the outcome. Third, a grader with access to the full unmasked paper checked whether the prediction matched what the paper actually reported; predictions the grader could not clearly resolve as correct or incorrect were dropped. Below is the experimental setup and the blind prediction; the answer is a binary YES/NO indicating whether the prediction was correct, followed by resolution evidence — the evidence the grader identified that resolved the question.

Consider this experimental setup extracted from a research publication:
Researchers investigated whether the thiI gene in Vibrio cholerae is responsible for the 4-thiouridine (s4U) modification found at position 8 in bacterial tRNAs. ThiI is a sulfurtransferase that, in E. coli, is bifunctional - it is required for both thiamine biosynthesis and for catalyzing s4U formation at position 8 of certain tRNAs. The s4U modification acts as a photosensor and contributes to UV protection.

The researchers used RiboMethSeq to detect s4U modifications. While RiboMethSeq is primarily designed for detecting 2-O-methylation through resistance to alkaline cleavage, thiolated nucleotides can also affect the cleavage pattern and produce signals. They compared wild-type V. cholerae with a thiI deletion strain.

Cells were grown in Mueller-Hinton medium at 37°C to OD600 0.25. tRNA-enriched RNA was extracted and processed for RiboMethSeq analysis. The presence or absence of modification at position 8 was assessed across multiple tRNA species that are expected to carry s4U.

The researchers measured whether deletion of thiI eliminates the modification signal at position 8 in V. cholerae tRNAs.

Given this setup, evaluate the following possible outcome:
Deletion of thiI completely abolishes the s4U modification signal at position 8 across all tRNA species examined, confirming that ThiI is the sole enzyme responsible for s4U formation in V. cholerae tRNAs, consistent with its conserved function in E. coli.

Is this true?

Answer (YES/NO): YES